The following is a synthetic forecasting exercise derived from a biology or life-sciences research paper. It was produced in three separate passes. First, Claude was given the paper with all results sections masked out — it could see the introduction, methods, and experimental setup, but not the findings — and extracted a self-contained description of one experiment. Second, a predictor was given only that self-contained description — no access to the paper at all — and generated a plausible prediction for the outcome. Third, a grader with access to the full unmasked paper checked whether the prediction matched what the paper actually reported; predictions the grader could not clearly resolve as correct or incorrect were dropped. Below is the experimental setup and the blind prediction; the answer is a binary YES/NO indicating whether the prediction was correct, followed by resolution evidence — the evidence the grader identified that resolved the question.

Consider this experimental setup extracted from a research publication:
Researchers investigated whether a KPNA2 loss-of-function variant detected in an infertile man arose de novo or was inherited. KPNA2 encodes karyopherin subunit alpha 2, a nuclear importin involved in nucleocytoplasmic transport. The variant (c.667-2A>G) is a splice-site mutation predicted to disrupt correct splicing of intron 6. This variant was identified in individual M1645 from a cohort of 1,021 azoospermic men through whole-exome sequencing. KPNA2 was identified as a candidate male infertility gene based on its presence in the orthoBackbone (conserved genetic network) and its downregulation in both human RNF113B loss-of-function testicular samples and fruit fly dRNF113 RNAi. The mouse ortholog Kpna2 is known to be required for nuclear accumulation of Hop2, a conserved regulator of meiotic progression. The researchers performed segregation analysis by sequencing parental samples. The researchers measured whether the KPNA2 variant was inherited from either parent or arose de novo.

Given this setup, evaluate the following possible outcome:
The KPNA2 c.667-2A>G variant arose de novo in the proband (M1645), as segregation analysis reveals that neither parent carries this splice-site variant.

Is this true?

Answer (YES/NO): YES